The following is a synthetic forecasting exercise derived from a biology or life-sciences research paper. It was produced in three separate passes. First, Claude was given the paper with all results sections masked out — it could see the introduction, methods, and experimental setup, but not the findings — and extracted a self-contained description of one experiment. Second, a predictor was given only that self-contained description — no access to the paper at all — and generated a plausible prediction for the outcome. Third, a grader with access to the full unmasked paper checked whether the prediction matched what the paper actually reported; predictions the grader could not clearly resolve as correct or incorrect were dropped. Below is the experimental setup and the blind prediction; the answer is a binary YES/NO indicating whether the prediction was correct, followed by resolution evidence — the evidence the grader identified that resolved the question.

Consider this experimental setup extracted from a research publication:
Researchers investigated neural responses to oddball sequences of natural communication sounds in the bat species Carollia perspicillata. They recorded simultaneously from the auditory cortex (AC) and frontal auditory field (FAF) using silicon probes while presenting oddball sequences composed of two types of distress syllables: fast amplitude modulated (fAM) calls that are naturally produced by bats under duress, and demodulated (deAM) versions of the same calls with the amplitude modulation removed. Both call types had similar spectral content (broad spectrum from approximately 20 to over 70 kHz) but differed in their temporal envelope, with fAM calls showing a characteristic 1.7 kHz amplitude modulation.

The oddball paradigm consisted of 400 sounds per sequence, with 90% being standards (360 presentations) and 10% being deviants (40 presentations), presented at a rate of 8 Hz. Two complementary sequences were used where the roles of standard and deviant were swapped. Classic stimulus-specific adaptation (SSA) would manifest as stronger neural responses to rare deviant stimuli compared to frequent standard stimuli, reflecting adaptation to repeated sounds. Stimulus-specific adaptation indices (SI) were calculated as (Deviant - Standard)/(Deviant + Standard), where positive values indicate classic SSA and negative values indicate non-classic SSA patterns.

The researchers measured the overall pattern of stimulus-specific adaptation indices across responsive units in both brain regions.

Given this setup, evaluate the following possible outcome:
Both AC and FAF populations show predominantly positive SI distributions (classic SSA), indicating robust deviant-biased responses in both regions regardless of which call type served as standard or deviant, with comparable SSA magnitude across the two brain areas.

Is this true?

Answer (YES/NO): NO